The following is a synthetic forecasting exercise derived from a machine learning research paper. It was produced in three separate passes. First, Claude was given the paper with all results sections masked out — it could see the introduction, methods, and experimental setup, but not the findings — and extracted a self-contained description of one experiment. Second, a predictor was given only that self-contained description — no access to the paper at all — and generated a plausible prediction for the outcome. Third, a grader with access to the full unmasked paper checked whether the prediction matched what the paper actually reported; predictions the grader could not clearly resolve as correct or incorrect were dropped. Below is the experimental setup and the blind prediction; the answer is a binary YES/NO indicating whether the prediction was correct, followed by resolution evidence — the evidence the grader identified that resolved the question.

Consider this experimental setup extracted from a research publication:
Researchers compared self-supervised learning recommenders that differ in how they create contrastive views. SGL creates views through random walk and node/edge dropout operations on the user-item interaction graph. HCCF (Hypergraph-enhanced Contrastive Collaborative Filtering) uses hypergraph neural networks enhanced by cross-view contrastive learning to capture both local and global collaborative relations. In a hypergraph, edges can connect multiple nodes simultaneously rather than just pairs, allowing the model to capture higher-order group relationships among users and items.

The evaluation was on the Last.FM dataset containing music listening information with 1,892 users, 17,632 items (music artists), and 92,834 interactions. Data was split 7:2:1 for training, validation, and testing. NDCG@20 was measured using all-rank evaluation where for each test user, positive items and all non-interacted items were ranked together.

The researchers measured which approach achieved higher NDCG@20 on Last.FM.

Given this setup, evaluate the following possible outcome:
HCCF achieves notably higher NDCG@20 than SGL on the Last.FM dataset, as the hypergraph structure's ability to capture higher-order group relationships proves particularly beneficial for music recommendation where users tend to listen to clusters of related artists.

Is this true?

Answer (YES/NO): NO